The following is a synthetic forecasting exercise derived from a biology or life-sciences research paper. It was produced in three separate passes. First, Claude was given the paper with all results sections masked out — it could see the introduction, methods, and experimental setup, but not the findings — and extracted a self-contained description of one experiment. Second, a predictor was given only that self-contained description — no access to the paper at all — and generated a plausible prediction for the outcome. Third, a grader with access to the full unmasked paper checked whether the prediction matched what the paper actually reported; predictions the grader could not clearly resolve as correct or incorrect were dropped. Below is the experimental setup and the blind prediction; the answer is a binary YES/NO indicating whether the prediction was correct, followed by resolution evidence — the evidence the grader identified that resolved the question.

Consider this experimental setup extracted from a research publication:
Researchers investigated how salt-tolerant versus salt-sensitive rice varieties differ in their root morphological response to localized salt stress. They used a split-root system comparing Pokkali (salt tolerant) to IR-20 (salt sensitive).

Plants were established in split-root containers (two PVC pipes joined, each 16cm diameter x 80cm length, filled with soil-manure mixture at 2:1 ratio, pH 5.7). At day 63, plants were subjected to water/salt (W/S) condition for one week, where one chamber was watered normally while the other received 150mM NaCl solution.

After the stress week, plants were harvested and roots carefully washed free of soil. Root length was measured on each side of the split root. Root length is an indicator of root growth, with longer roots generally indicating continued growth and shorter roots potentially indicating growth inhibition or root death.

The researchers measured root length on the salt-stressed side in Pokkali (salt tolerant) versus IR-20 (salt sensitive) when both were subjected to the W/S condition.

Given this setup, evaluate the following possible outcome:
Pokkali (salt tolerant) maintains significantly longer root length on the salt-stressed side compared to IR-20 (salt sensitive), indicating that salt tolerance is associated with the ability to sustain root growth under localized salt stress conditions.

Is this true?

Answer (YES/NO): YES